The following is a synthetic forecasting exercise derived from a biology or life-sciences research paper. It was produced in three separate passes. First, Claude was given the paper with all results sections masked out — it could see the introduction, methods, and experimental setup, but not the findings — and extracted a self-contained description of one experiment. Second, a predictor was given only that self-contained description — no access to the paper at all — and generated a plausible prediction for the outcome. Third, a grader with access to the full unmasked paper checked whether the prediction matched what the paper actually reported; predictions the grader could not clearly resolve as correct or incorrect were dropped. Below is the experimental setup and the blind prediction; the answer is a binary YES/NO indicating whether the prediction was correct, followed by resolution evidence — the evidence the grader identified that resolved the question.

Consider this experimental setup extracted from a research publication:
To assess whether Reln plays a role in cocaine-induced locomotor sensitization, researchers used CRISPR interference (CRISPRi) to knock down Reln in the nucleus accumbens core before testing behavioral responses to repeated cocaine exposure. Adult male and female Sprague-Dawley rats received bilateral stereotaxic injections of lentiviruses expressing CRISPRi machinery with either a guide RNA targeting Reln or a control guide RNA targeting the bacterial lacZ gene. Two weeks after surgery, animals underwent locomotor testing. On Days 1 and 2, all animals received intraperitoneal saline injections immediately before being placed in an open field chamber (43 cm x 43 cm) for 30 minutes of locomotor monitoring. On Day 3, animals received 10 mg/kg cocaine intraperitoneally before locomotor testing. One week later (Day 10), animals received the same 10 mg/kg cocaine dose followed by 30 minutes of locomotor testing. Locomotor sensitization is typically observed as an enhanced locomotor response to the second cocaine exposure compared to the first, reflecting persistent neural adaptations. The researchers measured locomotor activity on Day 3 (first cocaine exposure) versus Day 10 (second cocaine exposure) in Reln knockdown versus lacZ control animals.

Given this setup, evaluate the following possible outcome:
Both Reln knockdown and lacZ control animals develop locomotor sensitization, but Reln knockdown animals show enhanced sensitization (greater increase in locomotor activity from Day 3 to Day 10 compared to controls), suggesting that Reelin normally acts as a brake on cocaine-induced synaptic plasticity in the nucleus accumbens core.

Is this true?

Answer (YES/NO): NO